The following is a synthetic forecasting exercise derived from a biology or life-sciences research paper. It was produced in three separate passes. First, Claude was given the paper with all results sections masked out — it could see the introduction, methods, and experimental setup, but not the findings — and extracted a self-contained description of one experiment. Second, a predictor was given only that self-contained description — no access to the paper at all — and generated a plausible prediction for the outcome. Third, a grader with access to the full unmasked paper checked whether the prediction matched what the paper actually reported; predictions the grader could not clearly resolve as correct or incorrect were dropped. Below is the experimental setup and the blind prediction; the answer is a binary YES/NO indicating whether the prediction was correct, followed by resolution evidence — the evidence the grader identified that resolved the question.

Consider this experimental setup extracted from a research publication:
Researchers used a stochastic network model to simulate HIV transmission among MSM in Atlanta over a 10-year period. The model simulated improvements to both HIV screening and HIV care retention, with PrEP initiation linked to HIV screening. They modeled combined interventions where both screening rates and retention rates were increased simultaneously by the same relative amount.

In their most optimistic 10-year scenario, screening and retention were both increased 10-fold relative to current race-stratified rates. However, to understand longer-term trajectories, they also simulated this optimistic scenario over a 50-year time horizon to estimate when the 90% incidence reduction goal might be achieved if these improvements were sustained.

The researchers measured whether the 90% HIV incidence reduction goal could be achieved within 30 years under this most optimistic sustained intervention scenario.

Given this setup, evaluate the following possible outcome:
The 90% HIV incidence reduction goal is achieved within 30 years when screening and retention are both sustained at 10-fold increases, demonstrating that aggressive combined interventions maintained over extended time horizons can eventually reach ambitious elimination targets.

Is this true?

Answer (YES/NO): NO